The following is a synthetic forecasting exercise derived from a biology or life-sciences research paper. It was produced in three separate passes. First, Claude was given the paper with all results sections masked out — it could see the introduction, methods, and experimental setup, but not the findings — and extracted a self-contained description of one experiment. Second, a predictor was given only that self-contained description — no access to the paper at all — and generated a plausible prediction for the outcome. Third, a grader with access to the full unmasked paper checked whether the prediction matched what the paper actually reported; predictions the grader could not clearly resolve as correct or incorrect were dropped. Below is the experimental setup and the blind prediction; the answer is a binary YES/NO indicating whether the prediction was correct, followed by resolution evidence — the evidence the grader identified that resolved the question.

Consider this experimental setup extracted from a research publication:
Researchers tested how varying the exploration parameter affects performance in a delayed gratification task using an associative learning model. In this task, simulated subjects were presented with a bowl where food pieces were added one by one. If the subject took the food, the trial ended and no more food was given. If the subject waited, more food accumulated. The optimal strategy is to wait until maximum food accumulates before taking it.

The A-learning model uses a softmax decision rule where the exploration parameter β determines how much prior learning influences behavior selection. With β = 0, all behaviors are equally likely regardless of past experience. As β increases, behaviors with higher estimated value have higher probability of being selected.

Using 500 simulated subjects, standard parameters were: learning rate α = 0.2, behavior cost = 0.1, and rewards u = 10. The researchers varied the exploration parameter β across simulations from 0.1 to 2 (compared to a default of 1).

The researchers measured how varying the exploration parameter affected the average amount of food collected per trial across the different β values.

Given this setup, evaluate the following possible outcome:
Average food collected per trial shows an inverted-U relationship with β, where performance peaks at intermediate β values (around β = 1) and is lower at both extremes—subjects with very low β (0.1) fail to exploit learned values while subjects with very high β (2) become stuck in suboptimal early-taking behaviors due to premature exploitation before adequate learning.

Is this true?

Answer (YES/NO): NO